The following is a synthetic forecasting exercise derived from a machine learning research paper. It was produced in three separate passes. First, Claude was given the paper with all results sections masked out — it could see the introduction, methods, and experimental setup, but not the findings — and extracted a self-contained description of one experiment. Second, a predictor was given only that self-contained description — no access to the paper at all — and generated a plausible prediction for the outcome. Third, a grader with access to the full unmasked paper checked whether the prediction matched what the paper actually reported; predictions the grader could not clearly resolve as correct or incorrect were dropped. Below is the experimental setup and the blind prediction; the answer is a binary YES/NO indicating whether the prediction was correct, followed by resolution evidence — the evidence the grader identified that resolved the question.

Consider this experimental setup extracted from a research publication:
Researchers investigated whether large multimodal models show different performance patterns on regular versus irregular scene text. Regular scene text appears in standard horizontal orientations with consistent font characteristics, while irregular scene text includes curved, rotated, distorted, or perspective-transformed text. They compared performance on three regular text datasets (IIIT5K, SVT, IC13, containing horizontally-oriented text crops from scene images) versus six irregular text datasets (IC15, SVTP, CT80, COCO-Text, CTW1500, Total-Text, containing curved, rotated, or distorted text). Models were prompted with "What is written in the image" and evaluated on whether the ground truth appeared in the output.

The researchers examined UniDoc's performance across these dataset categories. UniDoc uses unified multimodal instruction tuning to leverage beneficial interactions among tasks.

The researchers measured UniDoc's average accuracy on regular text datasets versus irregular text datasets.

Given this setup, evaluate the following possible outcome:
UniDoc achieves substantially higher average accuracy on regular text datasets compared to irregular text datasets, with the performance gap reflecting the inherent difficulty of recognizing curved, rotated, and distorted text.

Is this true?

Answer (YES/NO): YES